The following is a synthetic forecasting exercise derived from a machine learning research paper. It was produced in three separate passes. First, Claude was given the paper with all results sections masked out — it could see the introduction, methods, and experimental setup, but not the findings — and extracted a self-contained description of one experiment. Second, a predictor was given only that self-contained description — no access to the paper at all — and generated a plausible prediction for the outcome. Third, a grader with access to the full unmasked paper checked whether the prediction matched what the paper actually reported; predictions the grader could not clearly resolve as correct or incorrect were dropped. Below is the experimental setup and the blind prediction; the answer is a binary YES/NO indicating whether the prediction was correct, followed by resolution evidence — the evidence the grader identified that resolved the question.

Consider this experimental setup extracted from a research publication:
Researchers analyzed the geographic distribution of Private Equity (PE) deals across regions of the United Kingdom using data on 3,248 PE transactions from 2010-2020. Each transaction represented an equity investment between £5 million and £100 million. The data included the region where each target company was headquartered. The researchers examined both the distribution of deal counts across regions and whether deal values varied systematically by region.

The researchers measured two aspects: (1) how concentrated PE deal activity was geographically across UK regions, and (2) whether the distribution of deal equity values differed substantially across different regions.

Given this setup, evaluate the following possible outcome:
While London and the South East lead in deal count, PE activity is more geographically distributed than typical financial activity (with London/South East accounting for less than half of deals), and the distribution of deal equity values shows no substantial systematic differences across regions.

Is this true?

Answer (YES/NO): NO